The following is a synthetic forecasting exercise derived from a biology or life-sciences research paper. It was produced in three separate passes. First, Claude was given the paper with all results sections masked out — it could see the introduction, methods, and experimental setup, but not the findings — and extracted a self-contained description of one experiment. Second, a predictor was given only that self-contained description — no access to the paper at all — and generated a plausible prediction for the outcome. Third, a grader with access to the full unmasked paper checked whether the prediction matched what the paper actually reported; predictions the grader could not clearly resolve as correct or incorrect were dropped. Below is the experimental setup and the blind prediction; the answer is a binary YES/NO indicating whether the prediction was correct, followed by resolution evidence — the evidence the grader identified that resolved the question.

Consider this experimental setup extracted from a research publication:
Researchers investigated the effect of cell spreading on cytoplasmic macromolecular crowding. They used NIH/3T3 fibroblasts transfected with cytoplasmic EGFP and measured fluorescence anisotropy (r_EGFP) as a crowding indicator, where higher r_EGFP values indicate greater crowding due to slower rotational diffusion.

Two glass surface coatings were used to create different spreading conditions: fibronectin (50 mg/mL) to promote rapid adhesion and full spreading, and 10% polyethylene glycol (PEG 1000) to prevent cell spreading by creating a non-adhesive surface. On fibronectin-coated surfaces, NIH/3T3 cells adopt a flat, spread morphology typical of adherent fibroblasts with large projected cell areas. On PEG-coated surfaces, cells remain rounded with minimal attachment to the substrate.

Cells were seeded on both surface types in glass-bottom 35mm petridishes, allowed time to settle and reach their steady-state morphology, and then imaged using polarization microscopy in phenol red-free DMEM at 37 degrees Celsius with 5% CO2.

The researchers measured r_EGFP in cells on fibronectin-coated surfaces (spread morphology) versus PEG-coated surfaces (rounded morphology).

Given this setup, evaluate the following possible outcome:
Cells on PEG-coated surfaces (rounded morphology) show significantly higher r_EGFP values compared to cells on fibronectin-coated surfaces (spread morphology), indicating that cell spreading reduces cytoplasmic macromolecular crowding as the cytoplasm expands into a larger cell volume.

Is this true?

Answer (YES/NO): YES